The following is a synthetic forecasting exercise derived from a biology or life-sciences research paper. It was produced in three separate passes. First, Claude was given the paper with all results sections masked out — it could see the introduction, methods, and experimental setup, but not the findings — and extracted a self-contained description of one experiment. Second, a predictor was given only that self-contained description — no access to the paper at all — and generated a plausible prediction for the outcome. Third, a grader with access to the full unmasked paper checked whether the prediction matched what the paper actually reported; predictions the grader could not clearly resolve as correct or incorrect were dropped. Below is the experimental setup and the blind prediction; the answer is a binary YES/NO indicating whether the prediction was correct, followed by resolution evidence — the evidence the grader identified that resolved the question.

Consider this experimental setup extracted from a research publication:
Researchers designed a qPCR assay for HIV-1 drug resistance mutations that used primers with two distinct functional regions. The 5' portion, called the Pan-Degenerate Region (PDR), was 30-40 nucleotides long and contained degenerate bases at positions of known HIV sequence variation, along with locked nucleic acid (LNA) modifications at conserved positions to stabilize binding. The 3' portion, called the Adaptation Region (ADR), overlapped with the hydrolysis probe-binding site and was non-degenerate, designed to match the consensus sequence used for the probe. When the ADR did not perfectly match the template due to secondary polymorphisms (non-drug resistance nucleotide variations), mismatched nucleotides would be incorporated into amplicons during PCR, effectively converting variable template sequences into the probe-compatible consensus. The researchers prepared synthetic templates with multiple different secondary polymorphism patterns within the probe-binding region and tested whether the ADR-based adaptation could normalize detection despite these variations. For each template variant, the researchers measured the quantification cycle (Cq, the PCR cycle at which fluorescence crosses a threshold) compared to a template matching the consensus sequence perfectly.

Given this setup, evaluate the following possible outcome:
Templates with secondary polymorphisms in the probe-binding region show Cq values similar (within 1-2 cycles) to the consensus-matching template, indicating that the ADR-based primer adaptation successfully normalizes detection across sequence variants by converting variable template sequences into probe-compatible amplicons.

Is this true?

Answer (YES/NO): NO